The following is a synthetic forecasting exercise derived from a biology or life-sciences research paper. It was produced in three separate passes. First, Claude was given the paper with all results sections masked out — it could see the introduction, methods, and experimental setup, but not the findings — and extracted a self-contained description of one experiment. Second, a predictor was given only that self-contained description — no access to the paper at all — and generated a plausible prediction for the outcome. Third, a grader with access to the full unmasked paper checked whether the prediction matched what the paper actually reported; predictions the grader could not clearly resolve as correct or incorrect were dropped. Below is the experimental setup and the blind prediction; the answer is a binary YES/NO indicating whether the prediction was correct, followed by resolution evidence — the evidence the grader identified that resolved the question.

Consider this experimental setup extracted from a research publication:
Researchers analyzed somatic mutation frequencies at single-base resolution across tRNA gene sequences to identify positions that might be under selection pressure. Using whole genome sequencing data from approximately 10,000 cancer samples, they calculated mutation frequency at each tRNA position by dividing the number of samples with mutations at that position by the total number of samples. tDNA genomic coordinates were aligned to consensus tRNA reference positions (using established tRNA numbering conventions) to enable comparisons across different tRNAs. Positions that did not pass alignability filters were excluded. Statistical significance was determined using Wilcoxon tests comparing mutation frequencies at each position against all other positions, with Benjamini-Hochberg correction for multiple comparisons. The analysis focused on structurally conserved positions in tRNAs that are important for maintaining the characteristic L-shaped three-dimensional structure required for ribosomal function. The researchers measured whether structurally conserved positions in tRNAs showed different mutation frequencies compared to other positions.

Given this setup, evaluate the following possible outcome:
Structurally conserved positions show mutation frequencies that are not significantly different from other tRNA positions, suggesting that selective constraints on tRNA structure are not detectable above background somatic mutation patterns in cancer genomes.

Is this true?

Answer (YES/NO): NO